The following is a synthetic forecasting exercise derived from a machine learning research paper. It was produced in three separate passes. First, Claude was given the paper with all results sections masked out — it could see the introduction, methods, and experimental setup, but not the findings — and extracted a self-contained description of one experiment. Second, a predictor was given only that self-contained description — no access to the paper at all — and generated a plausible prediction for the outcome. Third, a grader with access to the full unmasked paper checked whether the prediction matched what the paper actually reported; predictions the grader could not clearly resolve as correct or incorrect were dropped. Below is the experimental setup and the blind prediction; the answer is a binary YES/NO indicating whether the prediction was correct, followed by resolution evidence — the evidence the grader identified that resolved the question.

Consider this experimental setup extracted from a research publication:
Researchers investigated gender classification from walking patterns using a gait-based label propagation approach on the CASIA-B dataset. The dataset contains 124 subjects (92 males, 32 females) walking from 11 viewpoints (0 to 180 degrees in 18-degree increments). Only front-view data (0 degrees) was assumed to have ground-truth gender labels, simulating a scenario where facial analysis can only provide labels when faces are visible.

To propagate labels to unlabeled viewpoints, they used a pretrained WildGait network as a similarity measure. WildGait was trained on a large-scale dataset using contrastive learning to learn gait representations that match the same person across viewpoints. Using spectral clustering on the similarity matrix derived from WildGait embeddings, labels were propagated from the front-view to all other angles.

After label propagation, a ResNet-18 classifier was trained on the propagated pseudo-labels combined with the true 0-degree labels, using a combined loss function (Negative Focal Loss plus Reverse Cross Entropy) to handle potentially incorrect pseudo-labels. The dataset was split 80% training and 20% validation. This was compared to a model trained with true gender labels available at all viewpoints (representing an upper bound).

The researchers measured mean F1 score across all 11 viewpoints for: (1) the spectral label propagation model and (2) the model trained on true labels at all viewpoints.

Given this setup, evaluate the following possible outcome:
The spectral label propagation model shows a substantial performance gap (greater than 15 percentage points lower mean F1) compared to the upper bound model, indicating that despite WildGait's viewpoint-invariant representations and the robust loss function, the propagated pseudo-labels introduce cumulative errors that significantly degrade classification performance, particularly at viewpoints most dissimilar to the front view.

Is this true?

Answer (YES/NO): NO